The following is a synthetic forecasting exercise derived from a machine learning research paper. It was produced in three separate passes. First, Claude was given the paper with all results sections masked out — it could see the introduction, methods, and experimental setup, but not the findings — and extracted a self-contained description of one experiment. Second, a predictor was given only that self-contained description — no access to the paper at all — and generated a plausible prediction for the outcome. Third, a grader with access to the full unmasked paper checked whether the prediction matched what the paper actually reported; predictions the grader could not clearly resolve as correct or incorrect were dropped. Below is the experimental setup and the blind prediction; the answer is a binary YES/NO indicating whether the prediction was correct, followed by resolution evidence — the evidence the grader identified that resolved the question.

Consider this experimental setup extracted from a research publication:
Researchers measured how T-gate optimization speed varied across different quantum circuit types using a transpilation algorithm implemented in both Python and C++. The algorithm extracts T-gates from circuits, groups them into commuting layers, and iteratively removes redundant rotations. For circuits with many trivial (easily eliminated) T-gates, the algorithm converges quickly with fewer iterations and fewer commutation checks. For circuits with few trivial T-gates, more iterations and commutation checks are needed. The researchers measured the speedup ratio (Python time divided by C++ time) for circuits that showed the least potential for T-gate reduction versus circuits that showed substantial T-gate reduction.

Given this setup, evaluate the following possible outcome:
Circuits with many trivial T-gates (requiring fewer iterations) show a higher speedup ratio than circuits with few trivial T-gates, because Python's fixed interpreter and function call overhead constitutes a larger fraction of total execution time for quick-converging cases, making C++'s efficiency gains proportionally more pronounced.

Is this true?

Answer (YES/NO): NO